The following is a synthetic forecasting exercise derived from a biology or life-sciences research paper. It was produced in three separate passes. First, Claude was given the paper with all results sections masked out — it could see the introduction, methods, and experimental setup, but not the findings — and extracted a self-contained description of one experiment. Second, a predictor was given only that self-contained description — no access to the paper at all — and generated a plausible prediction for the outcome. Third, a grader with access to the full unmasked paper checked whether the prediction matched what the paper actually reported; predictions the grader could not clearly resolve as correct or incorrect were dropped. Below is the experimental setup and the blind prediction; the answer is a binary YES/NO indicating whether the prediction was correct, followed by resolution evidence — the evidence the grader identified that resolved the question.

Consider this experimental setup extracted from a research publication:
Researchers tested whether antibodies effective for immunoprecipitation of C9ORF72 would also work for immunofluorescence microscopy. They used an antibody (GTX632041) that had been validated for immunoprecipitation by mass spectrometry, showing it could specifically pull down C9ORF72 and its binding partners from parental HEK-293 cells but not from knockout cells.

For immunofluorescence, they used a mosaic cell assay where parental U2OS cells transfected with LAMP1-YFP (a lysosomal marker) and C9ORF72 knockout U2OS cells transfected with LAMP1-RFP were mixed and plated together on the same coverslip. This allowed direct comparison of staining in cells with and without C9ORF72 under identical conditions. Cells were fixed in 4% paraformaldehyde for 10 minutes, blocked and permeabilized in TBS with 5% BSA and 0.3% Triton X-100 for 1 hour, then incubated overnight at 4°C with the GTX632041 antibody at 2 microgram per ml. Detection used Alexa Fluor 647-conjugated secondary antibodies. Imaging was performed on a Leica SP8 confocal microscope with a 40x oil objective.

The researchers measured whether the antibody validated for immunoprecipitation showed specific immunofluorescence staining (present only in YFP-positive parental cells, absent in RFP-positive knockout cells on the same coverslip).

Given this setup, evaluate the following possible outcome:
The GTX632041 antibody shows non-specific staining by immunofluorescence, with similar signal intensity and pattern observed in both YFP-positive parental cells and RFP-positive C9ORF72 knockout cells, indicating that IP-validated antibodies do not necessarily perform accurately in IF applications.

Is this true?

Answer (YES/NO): NO